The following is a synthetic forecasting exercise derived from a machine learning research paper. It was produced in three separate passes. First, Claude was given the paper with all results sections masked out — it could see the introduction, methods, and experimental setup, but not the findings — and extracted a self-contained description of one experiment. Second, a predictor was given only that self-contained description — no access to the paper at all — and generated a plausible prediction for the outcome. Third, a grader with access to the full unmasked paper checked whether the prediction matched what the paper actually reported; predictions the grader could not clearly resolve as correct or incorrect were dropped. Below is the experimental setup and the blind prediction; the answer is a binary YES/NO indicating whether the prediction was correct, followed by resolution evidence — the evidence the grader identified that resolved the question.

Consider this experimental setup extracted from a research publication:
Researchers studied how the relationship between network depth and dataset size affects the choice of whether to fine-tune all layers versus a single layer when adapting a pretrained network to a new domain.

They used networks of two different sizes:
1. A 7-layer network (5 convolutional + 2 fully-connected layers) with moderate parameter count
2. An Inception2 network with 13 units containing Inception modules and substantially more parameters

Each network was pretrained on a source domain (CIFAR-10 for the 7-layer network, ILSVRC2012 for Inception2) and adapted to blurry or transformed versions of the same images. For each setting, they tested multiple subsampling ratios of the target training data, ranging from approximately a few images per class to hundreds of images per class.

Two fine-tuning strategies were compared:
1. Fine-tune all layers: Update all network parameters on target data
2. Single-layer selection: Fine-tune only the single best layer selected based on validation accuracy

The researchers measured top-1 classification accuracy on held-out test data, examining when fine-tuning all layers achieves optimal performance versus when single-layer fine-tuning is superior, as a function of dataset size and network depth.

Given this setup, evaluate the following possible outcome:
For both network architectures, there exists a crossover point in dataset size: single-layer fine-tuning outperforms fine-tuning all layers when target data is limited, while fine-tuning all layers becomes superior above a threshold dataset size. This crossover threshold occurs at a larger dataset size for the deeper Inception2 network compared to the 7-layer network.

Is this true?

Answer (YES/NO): YES